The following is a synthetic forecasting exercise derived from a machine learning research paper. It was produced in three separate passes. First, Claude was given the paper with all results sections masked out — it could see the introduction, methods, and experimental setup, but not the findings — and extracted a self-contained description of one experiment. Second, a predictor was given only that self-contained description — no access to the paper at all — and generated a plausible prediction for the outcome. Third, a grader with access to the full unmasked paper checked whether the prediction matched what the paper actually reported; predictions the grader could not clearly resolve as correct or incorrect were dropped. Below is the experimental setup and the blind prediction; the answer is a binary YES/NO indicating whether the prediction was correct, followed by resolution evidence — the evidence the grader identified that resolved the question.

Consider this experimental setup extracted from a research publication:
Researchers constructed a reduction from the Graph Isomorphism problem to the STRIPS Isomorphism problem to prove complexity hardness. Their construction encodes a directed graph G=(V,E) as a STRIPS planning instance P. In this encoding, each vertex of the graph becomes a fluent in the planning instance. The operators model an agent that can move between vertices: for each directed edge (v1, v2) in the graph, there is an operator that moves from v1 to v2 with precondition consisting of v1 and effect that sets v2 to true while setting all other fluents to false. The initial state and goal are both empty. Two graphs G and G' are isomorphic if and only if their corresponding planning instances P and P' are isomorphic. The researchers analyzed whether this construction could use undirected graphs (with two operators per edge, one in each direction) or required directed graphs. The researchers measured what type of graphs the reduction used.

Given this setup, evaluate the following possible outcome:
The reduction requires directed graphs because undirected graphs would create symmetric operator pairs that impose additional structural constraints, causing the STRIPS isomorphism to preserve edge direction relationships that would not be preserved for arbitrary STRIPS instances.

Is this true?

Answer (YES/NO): YES